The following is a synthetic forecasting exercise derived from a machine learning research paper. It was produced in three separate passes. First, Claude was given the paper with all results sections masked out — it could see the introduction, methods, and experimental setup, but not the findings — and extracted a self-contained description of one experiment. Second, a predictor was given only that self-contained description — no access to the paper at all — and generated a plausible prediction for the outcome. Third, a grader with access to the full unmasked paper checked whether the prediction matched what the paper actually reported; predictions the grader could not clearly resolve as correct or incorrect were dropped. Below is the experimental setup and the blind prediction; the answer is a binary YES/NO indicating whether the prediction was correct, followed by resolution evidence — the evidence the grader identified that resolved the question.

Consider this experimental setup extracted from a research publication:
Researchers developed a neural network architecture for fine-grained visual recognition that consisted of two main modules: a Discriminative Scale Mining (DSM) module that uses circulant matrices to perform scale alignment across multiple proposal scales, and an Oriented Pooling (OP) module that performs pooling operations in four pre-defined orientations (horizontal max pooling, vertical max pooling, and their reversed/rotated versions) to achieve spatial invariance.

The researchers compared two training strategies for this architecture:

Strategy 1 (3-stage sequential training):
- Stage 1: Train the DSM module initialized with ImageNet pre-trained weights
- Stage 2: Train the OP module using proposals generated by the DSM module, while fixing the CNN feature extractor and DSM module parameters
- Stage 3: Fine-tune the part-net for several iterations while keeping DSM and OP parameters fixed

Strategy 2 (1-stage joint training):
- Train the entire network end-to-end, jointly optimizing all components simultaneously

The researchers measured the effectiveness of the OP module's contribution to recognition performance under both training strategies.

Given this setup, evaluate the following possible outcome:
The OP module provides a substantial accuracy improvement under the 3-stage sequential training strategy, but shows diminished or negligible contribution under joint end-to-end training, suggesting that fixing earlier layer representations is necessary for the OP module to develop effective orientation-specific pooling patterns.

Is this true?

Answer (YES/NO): YES